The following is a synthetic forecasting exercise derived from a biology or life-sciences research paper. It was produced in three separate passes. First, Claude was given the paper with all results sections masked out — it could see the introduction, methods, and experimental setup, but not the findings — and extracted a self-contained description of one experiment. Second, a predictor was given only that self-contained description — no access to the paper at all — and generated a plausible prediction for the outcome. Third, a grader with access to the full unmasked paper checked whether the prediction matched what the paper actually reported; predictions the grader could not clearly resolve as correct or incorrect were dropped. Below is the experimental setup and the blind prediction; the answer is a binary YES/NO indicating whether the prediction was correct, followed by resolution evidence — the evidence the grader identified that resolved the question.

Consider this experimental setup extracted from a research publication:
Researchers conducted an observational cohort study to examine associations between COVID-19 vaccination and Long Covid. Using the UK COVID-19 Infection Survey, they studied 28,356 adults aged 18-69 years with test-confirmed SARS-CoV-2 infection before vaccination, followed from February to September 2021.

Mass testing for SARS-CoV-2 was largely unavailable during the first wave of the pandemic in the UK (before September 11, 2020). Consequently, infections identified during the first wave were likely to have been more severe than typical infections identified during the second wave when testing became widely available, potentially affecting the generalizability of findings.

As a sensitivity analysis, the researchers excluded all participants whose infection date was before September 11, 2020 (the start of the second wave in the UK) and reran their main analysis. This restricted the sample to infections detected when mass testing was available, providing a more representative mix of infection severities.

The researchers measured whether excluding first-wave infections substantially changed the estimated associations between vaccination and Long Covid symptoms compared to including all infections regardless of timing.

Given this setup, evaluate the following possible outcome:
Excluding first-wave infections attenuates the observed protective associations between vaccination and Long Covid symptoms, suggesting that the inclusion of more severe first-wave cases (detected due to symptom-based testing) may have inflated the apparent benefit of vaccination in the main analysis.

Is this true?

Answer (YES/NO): NO